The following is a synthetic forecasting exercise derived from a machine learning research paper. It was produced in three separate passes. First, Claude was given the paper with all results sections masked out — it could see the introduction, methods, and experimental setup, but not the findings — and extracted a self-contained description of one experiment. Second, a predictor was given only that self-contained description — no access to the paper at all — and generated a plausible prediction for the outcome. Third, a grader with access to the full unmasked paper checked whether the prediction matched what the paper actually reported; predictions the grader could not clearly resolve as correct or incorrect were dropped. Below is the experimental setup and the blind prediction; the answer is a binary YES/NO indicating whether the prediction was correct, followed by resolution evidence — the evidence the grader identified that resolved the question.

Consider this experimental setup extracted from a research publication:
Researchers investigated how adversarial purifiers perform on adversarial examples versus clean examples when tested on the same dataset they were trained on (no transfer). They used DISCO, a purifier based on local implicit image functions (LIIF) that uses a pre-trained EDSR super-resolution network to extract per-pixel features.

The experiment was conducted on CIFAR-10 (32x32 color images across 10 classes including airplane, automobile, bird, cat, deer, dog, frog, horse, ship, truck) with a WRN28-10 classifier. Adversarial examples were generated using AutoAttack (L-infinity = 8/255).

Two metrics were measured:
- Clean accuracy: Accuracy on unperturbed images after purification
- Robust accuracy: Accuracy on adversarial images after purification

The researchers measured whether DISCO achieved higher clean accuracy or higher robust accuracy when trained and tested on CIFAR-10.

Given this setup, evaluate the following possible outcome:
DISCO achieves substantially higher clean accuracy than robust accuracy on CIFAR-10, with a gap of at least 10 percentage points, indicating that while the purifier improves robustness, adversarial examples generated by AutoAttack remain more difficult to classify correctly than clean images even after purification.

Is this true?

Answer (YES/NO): NO